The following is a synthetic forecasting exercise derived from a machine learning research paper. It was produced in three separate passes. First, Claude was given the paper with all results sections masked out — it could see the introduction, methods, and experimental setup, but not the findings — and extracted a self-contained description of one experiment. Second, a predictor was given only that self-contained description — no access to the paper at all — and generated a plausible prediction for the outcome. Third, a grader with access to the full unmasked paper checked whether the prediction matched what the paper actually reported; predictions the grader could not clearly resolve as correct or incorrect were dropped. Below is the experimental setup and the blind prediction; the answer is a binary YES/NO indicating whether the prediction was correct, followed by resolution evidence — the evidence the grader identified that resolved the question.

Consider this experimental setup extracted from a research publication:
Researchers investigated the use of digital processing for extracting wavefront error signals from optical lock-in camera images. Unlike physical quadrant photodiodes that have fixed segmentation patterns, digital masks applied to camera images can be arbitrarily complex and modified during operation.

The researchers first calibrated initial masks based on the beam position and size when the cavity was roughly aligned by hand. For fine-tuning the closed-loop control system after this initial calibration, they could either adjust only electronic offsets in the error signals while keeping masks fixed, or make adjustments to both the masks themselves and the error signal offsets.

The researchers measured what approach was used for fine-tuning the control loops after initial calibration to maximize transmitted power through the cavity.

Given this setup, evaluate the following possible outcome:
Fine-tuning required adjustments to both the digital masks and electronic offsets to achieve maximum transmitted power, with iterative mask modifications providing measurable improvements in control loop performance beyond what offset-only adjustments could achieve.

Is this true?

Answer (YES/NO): NO